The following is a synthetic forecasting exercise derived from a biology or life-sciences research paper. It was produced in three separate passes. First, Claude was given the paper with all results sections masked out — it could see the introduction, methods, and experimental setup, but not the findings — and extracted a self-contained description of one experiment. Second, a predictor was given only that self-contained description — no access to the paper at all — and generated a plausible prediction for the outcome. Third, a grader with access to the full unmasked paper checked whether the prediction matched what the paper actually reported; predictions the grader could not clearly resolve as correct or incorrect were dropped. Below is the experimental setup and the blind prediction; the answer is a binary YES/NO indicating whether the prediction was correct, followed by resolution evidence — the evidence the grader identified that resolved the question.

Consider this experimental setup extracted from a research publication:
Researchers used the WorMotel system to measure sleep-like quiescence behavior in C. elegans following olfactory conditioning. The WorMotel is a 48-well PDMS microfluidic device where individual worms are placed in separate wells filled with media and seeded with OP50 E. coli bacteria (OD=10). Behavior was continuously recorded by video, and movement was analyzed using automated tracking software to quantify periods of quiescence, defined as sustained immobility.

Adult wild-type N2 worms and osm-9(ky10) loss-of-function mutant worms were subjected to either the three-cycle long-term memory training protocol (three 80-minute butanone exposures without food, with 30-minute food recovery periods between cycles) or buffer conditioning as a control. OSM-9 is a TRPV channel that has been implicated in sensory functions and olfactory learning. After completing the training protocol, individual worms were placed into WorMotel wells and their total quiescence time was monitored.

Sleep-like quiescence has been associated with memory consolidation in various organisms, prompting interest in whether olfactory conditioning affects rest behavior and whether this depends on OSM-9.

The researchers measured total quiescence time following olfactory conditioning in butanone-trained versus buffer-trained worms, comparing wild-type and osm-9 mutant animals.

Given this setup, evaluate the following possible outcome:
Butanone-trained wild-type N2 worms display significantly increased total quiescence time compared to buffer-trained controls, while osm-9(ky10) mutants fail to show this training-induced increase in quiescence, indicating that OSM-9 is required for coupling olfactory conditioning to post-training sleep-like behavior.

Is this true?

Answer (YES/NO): NO